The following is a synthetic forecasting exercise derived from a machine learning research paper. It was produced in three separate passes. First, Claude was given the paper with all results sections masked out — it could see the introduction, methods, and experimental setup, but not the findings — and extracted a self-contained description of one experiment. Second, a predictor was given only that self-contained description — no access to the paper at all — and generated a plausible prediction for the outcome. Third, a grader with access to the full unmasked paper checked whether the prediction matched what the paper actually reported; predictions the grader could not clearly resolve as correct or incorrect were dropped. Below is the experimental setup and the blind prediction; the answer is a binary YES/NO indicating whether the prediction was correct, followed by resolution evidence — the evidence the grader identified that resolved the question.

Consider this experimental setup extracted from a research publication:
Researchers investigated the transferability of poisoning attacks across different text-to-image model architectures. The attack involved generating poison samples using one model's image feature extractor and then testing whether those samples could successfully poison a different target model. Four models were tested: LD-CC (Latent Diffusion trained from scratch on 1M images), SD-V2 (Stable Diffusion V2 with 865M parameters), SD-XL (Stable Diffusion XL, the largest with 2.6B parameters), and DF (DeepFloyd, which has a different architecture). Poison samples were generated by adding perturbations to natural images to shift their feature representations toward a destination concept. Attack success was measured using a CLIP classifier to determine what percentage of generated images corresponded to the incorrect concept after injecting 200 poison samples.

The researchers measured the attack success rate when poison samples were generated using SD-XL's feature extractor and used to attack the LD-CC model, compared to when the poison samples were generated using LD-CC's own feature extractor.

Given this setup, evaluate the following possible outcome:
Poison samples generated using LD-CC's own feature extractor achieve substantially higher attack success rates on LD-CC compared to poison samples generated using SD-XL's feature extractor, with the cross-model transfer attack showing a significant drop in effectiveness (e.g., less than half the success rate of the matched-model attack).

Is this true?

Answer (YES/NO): NO